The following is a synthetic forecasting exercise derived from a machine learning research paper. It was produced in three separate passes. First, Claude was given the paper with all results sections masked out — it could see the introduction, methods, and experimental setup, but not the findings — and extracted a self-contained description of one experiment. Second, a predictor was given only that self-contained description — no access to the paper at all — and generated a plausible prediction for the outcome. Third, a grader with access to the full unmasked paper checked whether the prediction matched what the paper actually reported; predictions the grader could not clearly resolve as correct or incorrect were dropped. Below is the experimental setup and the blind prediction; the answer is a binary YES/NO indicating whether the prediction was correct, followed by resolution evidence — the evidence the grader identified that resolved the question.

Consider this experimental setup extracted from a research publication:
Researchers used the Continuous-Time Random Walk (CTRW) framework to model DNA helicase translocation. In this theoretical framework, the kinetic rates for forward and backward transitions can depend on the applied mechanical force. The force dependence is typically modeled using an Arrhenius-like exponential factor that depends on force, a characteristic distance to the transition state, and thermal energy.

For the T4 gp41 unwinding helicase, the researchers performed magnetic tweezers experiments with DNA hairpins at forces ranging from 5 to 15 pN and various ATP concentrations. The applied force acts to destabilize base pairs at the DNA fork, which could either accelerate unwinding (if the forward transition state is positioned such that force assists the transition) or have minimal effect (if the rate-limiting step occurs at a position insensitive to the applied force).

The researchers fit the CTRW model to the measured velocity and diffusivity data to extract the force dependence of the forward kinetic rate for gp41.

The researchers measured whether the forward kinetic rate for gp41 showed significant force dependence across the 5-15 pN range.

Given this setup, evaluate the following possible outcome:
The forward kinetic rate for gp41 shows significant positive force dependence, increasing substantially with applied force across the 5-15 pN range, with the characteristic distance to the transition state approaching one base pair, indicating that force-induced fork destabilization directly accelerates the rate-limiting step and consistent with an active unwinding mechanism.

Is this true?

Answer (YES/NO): NO